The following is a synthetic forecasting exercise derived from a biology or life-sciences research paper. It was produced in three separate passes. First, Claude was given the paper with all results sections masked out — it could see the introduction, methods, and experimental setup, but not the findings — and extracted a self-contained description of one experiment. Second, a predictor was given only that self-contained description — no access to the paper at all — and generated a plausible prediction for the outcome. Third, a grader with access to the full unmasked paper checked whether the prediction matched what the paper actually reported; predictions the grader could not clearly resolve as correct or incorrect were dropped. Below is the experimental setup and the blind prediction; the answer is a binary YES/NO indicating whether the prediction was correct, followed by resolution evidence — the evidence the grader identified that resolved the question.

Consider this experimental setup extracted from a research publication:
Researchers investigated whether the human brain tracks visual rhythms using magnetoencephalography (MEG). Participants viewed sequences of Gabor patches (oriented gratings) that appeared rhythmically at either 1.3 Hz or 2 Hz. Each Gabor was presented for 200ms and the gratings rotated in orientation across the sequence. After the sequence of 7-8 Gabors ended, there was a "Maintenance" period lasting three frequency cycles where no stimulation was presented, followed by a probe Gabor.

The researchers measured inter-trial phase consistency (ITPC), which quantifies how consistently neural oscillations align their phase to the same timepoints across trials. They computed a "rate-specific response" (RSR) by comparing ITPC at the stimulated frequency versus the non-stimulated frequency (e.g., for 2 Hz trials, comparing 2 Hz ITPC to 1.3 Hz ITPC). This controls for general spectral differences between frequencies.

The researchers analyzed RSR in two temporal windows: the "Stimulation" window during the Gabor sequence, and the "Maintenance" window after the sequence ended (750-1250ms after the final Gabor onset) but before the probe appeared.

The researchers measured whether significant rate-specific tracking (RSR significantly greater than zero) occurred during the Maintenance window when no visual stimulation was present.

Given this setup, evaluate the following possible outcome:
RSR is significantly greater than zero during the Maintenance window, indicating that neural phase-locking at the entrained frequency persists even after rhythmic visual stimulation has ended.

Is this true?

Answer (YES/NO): YES